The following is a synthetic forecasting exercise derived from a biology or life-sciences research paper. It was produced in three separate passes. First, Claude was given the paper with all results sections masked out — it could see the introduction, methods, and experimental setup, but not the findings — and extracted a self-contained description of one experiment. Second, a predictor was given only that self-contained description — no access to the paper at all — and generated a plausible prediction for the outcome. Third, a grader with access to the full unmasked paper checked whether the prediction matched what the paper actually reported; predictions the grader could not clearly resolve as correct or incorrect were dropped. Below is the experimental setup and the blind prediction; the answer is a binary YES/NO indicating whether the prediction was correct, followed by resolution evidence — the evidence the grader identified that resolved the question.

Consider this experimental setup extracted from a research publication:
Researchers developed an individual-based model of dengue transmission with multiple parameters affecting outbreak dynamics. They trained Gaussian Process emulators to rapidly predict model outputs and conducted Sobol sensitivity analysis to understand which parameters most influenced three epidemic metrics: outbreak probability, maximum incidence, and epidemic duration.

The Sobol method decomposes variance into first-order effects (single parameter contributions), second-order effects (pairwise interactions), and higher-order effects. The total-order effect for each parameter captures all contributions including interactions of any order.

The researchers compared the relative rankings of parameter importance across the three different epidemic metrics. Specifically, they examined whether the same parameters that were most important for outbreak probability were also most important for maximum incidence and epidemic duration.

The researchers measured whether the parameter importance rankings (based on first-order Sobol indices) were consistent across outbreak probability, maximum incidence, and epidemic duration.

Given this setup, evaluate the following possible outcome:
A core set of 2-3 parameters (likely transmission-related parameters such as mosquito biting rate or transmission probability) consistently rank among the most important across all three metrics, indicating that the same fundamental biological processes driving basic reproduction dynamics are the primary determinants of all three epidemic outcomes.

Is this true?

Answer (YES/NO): YES